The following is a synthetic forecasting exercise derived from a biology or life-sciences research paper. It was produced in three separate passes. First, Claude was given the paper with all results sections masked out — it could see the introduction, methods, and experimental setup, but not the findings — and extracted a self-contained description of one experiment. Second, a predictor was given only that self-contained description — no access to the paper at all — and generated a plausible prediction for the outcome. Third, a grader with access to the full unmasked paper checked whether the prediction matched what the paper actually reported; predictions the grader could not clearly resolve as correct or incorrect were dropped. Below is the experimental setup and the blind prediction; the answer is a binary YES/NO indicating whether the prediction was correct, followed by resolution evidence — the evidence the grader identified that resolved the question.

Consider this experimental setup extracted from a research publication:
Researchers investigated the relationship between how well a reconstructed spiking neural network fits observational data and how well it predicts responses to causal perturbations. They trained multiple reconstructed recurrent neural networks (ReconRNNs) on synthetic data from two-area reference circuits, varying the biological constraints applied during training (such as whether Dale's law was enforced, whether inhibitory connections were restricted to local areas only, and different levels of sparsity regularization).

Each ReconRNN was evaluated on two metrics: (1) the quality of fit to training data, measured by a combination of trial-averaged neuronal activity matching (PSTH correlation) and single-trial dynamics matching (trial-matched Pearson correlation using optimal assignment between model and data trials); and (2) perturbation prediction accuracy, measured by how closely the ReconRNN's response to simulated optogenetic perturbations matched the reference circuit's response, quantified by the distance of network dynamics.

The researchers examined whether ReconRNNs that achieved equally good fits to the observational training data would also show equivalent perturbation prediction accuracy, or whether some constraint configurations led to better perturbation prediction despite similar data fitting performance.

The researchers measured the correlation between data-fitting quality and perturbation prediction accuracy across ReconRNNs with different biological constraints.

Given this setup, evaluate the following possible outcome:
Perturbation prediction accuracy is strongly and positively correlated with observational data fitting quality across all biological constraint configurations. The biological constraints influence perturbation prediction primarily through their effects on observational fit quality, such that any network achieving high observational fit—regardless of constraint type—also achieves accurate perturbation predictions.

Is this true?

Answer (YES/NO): NO